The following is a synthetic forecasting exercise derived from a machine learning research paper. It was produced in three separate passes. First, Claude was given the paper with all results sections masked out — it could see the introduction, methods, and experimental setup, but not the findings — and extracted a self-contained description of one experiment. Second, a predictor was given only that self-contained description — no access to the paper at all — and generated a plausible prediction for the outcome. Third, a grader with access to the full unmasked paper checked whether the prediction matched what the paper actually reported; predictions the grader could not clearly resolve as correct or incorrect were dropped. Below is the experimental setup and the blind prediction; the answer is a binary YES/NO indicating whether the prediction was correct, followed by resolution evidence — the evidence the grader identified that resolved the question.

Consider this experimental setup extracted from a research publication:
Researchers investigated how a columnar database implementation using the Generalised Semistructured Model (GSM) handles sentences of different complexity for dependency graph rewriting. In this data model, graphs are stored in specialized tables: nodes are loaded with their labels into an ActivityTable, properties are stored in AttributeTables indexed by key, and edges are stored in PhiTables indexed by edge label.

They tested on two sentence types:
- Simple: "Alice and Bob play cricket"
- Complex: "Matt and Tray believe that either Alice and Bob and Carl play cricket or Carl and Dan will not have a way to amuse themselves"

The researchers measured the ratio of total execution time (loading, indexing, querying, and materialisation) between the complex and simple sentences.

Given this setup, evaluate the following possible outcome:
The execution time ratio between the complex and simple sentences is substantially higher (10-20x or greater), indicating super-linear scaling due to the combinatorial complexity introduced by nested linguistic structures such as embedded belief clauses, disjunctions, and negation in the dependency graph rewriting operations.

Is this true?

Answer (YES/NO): NO